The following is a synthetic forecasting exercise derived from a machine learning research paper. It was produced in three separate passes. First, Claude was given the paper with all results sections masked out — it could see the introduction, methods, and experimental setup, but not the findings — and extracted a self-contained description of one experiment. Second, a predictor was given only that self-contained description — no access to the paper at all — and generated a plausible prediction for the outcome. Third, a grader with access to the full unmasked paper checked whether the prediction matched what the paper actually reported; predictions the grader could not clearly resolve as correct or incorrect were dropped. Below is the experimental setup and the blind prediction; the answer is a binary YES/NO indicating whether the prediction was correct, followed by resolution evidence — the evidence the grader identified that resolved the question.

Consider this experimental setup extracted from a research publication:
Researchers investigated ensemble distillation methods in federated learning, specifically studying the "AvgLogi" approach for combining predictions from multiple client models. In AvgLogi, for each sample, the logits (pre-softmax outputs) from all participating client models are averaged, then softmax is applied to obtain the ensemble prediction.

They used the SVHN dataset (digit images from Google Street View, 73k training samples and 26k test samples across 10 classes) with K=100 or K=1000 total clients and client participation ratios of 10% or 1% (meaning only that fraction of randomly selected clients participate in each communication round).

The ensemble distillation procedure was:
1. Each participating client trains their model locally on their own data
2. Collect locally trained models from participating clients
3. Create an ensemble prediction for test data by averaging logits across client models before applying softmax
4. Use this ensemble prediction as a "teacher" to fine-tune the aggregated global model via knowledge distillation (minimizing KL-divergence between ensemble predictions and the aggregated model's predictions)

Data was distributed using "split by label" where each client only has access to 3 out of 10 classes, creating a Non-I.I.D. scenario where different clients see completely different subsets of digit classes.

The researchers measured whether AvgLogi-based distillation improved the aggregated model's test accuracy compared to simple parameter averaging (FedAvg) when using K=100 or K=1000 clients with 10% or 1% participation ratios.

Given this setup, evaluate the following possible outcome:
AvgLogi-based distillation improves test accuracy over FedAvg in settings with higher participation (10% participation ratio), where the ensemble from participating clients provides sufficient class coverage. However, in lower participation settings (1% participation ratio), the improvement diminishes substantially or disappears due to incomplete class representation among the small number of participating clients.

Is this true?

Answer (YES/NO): NO